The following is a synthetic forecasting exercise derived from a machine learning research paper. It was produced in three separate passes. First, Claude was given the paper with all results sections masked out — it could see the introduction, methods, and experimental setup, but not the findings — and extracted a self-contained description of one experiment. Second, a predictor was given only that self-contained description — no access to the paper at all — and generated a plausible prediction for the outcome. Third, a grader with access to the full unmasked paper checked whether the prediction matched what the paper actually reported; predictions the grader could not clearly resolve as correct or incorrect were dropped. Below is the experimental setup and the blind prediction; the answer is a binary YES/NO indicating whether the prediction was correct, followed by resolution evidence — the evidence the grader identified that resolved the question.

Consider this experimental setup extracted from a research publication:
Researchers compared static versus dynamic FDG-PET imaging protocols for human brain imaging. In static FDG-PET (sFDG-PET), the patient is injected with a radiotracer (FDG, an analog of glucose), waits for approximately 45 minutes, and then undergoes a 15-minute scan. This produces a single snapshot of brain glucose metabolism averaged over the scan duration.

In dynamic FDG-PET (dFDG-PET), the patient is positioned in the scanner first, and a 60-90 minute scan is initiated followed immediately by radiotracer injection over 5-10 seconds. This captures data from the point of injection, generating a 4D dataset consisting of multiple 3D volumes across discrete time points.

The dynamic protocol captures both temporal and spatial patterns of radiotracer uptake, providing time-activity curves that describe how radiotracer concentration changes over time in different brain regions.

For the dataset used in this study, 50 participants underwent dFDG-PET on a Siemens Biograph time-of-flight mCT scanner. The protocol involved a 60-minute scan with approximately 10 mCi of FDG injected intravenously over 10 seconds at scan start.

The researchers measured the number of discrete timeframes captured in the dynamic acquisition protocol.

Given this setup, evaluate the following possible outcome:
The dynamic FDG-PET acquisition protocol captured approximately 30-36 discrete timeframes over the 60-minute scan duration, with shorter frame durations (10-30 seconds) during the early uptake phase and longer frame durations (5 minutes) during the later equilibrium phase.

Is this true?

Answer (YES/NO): NO